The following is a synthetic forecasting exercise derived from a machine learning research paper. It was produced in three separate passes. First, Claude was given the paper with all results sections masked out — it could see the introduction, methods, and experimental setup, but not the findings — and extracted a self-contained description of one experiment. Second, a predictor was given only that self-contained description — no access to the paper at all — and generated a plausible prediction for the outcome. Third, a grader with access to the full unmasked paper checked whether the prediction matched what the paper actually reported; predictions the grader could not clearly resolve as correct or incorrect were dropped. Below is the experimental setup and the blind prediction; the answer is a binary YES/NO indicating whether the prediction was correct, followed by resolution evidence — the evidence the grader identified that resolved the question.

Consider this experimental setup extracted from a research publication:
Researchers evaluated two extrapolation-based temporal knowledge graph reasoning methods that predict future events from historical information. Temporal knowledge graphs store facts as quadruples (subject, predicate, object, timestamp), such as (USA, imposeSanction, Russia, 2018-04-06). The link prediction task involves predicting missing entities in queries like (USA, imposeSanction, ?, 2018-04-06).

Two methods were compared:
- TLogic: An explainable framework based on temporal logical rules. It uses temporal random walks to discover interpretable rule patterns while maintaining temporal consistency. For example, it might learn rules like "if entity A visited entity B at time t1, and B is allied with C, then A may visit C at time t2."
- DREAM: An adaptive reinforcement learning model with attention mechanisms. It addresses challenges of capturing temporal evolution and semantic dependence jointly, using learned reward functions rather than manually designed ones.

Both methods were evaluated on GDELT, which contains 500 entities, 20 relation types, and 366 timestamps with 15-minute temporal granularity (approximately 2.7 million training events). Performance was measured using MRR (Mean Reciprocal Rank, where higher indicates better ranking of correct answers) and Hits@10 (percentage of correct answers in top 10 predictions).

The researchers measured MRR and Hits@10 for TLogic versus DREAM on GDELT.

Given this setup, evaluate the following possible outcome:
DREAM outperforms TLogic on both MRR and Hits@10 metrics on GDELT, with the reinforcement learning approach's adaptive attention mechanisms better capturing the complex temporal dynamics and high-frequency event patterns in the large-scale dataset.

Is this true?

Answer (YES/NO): YES